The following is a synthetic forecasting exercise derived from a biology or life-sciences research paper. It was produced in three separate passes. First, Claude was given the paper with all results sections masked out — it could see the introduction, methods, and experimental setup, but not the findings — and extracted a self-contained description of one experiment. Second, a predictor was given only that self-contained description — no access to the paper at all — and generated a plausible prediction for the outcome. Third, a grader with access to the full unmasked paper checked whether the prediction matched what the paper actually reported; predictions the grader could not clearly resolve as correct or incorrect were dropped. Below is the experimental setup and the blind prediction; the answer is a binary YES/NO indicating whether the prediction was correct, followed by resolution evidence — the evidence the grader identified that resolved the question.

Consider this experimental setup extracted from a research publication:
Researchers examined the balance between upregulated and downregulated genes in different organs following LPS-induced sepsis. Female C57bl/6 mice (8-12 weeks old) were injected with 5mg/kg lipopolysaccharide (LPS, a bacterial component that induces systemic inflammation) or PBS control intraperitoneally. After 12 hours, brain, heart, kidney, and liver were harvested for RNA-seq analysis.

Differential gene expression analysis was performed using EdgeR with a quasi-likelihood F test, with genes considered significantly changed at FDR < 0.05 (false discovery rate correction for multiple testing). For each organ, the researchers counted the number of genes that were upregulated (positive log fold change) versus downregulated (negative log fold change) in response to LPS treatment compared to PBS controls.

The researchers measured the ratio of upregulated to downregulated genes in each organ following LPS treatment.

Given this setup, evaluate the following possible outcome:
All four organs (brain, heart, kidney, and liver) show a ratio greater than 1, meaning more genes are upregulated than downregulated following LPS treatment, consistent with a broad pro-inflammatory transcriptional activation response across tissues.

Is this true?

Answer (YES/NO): NO